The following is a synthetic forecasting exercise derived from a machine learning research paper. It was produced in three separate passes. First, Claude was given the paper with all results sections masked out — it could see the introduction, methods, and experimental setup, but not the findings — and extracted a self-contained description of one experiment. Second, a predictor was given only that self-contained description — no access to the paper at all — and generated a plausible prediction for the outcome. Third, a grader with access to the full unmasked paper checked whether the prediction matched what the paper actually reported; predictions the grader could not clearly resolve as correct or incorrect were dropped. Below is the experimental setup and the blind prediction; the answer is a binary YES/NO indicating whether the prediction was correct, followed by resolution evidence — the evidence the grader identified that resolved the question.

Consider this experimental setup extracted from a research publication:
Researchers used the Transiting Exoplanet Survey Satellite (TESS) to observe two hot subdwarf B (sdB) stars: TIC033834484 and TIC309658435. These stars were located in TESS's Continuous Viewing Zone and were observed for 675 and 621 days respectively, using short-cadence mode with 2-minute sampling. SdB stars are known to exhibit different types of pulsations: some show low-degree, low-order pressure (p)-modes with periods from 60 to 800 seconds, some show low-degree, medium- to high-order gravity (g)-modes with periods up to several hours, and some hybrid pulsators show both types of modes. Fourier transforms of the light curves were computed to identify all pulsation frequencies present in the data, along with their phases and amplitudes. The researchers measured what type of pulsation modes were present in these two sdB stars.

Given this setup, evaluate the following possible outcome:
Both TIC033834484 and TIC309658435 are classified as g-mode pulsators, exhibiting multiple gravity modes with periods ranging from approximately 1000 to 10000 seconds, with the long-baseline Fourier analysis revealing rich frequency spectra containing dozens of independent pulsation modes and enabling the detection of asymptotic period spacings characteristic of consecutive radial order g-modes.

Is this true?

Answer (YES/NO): NO